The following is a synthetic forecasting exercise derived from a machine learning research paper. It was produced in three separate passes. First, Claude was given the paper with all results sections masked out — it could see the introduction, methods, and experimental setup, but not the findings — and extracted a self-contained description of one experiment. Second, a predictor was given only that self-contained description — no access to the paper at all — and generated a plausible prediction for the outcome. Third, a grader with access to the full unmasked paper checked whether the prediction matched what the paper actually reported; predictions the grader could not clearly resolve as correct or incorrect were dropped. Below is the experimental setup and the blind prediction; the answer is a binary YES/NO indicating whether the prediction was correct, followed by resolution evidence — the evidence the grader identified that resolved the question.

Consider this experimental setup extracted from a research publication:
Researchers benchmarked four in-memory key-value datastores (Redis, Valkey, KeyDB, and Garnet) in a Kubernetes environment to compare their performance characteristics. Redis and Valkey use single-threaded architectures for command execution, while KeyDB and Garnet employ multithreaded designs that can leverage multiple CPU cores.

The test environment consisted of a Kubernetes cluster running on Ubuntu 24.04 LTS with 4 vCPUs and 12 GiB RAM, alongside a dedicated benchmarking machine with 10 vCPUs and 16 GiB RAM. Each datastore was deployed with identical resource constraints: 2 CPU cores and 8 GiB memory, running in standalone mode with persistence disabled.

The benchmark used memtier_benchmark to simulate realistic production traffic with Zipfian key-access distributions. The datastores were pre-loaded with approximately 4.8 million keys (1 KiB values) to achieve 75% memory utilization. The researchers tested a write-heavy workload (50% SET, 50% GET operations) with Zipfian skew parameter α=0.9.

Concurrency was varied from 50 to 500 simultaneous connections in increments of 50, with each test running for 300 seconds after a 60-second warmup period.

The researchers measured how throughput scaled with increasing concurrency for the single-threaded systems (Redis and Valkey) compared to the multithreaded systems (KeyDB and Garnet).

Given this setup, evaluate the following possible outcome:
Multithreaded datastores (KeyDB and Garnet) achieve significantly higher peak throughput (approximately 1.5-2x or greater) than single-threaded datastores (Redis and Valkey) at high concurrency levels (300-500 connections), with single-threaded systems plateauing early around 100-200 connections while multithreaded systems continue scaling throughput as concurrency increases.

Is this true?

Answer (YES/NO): NO